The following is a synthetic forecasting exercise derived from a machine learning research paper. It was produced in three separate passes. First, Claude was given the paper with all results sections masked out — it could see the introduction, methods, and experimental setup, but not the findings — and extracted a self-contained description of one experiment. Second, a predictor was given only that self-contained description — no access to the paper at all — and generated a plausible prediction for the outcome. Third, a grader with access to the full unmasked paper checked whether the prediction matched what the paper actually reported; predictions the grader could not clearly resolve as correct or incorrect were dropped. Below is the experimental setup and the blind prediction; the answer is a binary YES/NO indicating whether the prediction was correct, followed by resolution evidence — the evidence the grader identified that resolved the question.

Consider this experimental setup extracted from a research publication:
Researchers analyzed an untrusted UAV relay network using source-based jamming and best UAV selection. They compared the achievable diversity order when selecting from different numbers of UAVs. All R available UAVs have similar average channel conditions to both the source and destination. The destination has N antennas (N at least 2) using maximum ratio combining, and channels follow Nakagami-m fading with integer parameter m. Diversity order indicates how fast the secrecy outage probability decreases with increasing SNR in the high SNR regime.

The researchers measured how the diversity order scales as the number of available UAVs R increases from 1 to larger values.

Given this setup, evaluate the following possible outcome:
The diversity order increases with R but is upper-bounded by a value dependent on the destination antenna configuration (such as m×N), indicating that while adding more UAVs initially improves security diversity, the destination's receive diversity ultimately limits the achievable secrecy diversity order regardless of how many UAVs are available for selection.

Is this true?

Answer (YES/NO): NO